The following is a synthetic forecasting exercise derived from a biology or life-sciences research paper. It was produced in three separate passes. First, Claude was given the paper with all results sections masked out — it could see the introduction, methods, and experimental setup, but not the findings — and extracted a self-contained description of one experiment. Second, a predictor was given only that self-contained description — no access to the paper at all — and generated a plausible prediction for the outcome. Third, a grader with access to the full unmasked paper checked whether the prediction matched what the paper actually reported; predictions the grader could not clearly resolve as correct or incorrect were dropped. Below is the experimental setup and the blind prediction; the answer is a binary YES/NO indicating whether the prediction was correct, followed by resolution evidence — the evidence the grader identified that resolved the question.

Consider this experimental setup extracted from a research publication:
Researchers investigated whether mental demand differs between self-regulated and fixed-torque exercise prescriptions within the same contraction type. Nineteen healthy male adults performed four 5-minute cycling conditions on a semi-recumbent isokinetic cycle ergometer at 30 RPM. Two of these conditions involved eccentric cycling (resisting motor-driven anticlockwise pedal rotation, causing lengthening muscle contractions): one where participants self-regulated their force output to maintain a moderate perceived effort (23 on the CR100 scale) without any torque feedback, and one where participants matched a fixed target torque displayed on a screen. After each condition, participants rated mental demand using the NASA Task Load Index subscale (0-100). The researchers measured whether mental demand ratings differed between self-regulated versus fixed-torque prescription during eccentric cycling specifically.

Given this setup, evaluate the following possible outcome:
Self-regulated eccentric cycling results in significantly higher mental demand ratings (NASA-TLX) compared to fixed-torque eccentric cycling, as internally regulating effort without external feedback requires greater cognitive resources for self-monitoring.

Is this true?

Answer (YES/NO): NO